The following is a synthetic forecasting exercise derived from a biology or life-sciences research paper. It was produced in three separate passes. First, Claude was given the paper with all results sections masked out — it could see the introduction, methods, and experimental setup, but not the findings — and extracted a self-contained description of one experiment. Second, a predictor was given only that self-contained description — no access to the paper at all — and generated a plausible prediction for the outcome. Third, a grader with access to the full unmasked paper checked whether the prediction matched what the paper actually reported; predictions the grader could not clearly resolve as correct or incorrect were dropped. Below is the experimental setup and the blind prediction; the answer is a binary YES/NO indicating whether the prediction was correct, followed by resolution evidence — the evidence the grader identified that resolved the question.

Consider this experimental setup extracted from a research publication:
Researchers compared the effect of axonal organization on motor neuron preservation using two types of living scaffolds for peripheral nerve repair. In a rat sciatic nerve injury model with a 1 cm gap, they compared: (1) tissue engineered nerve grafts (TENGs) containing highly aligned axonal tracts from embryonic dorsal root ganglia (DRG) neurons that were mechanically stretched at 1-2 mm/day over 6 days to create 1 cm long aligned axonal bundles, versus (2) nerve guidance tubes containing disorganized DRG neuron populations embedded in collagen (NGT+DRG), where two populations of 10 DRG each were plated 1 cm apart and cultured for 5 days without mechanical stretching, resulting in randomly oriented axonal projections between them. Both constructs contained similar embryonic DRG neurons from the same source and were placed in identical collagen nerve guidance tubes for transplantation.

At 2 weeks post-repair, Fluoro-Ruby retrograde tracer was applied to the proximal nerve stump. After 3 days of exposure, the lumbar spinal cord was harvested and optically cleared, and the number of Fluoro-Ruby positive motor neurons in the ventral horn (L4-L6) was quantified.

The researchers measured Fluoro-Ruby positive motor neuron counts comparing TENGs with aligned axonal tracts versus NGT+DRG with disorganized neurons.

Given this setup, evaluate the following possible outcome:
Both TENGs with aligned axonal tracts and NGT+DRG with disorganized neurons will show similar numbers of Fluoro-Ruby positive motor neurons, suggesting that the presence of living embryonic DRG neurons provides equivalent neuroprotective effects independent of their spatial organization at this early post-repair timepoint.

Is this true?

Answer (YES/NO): NO